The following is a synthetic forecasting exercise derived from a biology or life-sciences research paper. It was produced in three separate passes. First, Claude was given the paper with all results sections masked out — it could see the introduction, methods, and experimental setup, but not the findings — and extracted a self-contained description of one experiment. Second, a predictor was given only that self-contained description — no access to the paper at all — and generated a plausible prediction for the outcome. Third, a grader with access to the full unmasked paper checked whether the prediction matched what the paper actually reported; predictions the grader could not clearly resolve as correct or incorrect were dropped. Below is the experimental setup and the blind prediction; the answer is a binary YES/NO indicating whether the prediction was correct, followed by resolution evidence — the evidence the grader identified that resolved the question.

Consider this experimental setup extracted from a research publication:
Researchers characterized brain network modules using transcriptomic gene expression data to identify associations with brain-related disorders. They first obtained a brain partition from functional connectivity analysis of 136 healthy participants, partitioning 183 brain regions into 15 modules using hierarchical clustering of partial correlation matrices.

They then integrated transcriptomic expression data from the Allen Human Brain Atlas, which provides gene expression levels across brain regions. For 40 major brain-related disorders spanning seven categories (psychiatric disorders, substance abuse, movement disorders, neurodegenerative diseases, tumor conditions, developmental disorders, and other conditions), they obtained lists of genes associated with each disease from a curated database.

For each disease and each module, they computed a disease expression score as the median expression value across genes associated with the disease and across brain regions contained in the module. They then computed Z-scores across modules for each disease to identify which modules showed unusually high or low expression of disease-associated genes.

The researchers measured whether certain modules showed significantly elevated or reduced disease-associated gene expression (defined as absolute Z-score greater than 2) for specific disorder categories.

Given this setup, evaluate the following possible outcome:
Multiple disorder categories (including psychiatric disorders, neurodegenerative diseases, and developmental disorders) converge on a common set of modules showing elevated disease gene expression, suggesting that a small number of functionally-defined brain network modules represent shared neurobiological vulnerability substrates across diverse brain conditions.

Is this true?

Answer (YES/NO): NO